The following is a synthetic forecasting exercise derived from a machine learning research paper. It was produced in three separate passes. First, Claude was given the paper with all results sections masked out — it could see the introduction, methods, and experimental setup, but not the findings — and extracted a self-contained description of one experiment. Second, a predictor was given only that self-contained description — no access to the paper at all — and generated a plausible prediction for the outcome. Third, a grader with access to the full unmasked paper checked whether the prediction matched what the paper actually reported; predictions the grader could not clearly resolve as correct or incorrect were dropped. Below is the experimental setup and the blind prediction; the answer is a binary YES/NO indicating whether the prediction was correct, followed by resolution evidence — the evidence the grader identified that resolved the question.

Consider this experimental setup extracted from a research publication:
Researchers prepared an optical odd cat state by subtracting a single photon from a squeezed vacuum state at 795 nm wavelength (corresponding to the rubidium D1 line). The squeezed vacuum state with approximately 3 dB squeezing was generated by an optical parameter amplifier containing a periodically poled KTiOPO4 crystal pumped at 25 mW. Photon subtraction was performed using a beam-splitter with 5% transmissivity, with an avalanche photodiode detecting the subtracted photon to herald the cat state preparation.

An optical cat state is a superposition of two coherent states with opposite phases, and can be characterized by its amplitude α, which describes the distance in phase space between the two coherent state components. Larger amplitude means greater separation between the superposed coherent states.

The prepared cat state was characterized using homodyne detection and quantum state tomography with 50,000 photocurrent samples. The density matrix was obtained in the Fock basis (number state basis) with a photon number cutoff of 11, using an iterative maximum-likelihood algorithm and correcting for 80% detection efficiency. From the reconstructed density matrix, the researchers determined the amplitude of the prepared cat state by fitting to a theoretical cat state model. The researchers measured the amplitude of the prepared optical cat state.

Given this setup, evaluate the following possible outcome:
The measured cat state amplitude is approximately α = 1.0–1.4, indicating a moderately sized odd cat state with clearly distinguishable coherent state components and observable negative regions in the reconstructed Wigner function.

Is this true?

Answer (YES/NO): YES